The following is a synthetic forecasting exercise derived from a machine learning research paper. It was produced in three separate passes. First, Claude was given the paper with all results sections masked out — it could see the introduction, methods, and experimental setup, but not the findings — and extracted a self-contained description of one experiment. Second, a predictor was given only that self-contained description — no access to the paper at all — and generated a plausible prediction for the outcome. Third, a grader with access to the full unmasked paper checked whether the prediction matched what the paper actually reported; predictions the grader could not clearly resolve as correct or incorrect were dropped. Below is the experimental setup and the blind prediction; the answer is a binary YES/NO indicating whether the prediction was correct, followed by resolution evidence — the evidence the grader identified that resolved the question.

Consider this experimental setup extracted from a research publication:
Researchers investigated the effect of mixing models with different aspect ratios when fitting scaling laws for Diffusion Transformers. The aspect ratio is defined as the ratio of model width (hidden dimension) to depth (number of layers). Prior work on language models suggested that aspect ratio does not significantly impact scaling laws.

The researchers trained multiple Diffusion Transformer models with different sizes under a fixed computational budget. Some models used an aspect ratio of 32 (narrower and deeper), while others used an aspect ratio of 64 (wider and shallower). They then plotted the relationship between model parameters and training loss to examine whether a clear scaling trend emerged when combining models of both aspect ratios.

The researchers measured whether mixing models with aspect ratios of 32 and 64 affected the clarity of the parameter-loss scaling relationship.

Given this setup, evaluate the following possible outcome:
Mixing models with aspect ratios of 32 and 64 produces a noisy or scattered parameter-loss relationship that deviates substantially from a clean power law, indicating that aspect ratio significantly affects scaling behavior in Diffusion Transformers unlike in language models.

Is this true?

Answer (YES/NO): YES